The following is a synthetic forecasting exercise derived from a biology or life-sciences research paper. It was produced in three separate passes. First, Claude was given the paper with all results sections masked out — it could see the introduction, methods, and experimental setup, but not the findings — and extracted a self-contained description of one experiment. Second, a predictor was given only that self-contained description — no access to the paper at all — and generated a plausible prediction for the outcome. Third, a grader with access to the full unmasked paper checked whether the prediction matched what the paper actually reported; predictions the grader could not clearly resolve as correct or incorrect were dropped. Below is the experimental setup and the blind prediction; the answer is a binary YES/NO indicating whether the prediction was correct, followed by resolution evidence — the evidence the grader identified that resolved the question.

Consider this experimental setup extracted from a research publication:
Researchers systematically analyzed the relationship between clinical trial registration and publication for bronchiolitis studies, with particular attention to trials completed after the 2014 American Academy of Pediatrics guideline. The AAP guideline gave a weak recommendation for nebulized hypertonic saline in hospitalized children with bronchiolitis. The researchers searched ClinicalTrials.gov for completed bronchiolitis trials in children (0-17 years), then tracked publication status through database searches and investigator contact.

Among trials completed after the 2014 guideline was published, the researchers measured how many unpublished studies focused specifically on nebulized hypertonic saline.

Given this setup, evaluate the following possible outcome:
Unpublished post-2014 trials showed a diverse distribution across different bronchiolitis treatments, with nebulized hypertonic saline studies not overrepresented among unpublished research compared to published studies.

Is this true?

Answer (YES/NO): NO